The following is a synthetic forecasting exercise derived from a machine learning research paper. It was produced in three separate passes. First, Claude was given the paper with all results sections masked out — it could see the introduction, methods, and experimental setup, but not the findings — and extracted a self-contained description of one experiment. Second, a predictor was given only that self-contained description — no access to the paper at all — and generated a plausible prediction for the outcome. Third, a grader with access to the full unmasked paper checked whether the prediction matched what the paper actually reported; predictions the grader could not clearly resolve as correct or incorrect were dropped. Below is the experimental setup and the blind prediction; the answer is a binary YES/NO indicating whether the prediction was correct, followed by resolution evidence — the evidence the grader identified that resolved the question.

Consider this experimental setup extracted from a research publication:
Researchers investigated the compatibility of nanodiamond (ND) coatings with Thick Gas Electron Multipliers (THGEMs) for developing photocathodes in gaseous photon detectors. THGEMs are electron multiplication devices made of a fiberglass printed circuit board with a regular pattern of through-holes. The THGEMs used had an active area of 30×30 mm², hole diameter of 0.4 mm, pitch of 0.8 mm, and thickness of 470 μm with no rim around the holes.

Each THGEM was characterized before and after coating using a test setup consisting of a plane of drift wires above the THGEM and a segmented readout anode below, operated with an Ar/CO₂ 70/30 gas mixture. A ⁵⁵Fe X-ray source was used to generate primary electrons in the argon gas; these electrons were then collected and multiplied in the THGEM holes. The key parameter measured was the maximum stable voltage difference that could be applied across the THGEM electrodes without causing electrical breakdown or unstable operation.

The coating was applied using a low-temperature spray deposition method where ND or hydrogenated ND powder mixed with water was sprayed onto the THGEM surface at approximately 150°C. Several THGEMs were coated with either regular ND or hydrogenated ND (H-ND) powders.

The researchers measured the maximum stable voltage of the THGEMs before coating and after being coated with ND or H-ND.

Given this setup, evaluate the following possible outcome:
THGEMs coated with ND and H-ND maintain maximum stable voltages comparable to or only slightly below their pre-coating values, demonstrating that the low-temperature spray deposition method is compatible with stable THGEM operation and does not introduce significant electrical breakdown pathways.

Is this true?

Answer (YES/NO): YES